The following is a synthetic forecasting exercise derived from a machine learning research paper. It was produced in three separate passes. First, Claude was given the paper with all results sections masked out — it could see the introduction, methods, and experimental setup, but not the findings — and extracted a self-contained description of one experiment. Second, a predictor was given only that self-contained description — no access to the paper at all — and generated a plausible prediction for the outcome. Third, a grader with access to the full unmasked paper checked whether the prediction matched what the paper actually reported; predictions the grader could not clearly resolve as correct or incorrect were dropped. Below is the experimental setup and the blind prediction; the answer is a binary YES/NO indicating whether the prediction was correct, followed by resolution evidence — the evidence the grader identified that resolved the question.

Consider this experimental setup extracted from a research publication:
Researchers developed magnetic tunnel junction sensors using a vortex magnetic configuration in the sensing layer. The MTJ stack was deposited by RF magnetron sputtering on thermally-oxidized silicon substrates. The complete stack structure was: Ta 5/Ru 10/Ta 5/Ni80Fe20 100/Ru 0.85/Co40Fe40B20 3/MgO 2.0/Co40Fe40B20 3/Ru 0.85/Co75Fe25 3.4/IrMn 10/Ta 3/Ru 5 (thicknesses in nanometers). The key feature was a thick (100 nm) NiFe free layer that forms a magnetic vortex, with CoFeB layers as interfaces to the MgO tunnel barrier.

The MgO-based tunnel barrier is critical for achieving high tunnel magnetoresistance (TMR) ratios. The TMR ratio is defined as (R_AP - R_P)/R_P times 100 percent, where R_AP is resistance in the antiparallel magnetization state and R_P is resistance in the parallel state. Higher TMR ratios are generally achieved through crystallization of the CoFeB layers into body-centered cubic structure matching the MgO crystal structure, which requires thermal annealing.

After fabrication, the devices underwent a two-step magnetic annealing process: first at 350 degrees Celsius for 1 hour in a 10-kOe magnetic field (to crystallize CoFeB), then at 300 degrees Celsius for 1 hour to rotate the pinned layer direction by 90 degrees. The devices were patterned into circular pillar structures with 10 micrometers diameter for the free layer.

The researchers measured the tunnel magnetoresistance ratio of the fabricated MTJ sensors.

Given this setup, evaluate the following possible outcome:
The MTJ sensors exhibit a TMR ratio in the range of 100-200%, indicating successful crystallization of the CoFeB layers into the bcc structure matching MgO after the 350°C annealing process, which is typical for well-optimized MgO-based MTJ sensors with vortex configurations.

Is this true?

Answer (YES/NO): YES